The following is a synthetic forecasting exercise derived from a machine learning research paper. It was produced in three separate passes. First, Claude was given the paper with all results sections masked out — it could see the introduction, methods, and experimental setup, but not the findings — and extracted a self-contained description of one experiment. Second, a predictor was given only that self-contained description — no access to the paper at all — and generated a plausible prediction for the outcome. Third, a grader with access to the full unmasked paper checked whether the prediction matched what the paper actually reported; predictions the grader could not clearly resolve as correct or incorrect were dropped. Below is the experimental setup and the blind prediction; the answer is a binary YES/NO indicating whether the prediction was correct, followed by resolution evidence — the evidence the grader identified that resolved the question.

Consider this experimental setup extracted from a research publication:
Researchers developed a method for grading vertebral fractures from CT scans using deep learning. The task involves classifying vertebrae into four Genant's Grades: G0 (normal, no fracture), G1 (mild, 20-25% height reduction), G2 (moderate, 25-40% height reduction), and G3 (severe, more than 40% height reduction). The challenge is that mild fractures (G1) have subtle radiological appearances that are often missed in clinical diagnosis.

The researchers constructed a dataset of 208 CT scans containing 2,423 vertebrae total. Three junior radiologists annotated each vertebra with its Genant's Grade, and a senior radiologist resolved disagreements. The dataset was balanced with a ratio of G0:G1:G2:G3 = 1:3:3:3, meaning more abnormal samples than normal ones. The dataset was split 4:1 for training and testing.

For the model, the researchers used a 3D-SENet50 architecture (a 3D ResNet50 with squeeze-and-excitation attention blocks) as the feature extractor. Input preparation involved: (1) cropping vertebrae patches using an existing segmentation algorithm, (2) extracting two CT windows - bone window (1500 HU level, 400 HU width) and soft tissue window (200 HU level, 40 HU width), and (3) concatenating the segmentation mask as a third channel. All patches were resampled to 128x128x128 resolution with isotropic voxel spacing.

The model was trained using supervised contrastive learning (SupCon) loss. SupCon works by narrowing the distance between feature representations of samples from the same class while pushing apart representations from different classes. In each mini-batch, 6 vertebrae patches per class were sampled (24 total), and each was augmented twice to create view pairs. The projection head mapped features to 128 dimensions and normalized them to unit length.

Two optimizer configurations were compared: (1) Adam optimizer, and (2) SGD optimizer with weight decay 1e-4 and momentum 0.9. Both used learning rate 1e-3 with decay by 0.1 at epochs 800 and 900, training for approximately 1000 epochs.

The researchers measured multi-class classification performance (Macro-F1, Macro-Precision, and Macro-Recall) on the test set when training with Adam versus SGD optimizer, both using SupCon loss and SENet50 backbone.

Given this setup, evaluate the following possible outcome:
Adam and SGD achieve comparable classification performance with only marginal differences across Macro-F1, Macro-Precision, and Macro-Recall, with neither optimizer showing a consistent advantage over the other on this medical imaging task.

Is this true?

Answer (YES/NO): NO